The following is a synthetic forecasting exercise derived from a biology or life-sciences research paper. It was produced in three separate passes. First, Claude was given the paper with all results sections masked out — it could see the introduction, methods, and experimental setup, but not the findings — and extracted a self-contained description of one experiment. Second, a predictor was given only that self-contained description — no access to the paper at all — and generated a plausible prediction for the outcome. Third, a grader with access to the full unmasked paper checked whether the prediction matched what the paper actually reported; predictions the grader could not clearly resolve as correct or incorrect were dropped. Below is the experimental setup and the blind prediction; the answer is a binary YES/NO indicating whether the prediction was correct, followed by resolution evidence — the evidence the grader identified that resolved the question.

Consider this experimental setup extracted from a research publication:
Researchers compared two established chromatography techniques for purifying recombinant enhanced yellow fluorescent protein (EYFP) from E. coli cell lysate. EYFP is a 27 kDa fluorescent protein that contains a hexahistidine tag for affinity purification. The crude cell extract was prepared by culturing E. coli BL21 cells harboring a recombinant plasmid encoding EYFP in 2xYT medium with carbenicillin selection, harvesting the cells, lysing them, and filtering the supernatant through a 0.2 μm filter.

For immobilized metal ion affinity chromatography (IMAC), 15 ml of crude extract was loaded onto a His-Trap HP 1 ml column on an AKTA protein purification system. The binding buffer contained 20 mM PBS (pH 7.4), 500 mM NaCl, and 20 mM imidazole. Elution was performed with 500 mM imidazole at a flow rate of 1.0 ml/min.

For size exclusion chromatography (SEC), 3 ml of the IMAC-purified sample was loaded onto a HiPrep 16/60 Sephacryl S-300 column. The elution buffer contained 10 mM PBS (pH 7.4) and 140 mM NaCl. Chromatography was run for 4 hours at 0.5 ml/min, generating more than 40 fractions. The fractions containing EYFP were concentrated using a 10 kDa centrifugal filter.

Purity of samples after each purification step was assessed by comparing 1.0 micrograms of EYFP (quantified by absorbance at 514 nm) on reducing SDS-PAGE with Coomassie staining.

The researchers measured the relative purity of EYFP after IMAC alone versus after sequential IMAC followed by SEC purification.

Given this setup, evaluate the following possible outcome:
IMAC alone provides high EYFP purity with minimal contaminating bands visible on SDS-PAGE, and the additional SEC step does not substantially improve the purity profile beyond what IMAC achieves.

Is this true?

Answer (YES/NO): NO